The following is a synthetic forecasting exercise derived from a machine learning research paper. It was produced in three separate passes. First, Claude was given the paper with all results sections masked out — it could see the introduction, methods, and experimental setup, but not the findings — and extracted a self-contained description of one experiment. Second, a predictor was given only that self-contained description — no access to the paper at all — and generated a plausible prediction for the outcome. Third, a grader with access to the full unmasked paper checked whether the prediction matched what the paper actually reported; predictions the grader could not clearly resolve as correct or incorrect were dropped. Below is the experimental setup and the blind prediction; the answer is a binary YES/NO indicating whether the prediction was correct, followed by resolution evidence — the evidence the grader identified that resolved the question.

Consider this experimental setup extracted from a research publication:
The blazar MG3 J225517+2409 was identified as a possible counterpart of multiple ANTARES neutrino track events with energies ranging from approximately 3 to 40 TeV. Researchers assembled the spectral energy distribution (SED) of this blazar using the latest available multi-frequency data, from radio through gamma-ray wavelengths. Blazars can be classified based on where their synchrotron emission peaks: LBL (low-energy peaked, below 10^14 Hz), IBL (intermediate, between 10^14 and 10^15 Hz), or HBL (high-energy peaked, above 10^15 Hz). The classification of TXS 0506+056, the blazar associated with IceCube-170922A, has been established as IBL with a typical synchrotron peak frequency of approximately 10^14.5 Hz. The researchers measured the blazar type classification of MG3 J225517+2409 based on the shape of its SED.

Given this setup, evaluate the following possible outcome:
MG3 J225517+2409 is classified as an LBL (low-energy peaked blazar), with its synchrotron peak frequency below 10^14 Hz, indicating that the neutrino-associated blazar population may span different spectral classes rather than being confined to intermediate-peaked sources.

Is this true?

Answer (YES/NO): NO